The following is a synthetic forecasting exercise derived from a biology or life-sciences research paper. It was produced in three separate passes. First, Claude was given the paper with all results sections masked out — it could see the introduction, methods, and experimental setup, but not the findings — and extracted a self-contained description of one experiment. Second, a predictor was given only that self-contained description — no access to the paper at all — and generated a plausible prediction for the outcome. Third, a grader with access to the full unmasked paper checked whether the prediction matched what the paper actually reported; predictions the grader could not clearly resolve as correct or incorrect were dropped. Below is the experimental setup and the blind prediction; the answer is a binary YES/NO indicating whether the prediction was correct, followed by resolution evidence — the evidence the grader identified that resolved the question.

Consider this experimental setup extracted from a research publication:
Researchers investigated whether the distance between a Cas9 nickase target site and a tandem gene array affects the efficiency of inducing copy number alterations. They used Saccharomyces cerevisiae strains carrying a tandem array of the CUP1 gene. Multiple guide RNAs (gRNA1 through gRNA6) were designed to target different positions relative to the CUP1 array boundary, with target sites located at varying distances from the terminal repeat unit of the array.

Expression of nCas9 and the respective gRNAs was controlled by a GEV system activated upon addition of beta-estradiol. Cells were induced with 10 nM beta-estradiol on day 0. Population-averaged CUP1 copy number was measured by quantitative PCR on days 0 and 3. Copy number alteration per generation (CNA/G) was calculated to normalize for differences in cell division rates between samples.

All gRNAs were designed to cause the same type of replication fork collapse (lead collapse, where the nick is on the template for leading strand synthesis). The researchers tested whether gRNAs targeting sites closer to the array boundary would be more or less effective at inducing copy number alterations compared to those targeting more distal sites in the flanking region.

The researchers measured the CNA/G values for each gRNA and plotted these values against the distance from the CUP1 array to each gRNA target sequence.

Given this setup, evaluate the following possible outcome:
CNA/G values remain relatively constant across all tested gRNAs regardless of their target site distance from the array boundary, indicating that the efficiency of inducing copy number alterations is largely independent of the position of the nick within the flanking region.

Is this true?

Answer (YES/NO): NO